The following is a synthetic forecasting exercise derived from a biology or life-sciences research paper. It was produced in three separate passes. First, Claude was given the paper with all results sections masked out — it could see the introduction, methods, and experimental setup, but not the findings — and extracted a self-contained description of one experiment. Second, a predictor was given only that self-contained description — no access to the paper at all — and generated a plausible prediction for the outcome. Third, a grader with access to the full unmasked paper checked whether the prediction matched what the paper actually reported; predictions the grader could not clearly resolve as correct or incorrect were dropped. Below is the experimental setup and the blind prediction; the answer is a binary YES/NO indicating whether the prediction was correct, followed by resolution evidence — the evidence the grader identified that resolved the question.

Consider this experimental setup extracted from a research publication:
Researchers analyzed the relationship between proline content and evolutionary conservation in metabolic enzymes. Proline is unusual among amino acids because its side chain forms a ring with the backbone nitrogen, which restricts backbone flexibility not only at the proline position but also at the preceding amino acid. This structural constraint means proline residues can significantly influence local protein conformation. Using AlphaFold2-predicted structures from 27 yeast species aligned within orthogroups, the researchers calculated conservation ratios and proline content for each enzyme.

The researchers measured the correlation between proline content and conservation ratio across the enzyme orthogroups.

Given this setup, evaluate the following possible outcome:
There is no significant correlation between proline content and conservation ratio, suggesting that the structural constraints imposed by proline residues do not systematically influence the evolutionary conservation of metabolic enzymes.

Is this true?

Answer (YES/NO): YES